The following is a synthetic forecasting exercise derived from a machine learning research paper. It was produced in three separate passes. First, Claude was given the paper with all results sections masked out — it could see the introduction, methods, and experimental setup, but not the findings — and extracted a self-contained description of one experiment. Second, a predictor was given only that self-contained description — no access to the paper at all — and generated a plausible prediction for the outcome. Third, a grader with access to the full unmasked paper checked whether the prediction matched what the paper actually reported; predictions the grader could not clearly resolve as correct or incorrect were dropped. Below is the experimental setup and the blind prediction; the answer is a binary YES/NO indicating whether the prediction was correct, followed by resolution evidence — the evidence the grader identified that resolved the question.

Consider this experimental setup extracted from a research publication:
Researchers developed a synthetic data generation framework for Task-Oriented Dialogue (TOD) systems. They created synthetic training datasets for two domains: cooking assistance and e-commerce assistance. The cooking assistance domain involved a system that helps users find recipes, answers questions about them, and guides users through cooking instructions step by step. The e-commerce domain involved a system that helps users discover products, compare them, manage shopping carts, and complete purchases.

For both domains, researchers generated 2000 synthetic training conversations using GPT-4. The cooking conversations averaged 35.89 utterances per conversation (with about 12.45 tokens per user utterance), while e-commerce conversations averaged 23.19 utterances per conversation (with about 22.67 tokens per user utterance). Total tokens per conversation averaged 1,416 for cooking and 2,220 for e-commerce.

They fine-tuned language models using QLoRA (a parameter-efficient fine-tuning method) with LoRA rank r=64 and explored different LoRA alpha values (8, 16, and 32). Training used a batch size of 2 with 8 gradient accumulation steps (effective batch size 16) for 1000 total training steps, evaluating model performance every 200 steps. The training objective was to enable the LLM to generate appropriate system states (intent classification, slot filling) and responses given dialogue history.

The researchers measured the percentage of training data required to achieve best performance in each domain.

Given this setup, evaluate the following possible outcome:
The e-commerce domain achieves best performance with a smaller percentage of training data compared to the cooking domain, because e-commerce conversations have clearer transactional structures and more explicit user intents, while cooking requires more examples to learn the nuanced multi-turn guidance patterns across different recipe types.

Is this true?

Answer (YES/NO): NO